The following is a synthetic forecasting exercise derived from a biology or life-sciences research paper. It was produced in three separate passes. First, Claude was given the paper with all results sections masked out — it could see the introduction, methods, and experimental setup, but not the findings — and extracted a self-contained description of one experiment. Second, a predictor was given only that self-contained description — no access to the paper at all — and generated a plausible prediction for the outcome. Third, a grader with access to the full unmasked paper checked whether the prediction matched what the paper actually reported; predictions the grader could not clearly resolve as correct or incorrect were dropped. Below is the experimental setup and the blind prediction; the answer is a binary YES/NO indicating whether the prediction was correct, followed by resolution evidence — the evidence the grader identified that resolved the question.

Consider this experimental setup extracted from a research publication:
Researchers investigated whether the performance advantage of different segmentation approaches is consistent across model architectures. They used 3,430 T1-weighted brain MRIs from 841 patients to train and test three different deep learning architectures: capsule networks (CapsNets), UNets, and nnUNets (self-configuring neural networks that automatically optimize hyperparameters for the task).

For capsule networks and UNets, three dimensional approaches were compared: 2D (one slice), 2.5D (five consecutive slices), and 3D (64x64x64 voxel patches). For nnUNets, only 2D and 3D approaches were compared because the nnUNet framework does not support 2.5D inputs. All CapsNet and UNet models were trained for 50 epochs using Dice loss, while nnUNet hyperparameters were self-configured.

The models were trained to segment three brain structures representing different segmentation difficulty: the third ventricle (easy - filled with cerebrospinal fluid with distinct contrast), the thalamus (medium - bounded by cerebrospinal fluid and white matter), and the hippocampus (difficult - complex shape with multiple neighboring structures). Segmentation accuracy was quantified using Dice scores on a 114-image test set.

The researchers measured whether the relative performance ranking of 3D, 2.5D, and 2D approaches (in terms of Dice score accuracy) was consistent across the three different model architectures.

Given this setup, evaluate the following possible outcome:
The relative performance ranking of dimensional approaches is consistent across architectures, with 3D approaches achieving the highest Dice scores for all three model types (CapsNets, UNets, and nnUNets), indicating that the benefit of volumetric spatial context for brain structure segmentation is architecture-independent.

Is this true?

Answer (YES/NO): YES